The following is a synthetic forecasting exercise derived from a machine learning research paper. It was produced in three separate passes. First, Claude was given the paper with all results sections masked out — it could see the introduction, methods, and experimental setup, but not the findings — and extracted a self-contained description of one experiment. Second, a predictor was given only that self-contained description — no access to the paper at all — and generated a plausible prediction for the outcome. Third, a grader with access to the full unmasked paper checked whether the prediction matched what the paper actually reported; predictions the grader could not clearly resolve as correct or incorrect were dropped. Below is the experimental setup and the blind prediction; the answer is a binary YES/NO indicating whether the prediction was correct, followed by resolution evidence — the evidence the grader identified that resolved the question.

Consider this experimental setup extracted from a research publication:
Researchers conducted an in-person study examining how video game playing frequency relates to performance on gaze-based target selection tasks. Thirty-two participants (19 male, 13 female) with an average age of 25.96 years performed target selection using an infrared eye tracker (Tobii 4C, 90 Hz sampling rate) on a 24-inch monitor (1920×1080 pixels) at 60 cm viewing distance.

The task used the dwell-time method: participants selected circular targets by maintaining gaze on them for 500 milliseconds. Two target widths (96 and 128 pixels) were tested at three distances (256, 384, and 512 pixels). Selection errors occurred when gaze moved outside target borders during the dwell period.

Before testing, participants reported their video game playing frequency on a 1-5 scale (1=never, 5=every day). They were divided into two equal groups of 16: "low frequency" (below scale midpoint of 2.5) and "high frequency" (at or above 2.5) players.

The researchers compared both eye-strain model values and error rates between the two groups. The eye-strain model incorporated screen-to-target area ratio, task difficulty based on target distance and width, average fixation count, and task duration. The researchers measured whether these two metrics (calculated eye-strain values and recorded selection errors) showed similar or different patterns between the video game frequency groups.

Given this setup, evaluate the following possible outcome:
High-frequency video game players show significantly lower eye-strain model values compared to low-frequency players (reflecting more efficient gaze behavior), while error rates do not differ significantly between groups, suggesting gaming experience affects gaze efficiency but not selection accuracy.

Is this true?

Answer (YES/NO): NO